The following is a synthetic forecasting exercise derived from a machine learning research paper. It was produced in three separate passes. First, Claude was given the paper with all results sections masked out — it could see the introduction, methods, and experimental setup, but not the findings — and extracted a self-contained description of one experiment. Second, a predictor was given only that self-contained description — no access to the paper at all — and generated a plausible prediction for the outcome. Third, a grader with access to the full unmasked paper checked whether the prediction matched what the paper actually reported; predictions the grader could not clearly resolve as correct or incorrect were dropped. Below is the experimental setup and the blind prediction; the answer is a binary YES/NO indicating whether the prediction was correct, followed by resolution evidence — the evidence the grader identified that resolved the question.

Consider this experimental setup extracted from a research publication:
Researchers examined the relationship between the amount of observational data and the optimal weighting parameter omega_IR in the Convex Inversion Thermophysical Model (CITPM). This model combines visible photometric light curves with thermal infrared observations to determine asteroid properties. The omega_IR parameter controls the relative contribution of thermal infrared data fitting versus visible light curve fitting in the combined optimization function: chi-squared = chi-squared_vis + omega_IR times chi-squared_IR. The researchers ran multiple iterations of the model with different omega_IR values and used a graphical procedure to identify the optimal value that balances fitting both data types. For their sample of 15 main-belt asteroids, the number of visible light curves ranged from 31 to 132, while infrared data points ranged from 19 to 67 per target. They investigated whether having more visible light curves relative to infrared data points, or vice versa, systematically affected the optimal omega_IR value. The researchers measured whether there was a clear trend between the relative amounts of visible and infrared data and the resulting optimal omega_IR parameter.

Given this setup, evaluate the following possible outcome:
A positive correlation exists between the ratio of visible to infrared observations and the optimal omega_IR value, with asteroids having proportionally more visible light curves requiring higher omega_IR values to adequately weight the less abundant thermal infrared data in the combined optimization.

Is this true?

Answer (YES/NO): NO